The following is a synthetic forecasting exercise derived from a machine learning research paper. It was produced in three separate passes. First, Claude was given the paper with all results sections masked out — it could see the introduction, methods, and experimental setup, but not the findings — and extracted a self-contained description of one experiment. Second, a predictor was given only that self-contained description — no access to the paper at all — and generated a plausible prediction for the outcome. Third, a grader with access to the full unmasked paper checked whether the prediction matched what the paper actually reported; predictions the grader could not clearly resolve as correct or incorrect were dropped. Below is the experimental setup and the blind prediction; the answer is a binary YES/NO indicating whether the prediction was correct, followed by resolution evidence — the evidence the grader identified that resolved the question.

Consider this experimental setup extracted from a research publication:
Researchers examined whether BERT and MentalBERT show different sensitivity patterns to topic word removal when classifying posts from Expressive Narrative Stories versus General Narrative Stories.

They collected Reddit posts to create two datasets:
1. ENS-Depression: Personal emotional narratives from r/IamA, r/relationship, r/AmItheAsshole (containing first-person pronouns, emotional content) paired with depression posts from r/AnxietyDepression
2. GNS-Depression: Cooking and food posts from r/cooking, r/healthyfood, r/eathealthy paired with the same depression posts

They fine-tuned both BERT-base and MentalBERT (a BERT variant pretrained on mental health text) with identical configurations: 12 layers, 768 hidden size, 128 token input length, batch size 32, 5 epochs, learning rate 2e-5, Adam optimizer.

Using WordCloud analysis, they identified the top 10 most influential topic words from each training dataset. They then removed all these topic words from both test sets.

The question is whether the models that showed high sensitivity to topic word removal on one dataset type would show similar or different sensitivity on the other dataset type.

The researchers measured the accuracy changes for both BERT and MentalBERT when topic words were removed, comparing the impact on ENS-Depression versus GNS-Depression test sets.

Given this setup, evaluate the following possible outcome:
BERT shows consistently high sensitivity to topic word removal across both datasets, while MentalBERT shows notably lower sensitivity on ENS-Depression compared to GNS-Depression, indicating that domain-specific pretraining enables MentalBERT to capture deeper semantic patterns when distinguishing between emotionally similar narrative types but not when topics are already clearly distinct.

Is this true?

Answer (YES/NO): NO